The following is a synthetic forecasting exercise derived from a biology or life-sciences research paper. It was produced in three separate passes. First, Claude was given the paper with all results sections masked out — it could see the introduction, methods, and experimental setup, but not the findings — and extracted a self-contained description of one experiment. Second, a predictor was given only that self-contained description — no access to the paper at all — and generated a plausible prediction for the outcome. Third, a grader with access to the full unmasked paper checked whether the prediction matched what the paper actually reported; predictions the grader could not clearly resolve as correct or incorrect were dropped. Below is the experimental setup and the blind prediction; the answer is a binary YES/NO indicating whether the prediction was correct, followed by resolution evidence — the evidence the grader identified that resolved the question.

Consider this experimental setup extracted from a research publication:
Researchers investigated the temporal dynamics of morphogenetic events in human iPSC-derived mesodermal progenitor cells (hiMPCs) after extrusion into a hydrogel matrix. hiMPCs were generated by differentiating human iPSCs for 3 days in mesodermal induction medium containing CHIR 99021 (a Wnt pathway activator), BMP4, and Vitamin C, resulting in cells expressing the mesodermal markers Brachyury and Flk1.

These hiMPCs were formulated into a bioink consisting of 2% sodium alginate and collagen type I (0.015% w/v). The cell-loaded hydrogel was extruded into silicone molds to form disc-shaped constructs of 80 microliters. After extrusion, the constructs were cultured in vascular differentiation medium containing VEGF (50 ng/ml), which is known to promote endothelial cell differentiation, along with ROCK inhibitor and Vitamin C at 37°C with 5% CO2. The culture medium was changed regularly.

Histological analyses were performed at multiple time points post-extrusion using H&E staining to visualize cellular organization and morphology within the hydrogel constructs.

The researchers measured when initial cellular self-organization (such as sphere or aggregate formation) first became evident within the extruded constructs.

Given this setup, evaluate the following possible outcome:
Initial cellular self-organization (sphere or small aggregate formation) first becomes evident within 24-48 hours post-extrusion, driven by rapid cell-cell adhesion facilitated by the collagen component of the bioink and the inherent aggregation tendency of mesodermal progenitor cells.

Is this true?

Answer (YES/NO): NO